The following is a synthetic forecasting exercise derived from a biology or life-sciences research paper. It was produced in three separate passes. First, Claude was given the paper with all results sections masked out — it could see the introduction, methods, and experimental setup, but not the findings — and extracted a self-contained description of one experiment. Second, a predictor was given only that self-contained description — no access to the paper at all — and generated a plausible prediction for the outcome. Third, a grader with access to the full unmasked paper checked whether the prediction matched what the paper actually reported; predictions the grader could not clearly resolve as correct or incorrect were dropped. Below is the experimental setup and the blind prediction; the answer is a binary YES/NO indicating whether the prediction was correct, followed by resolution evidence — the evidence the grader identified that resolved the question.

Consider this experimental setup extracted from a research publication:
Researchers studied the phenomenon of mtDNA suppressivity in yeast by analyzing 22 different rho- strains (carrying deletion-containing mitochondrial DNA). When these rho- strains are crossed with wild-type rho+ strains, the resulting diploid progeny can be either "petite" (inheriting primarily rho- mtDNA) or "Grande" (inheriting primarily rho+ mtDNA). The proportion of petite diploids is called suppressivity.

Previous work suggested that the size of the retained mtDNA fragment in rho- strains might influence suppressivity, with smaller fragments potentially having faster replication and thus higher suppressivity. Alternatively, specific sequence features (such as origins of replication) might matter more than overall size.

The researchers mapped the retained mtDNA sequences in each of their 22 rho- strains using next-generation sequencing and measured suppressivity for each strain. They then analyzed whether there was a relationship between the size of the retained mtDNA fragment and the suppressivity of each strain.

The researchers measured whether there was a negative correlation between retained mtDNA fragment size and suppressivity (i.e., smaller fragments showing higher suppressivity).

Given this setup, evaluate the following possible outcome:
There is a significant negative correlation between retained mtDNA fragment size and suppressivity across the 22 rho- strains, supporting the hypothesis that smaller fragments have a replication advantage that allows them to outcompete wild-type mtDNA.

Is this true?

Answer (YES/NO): NO